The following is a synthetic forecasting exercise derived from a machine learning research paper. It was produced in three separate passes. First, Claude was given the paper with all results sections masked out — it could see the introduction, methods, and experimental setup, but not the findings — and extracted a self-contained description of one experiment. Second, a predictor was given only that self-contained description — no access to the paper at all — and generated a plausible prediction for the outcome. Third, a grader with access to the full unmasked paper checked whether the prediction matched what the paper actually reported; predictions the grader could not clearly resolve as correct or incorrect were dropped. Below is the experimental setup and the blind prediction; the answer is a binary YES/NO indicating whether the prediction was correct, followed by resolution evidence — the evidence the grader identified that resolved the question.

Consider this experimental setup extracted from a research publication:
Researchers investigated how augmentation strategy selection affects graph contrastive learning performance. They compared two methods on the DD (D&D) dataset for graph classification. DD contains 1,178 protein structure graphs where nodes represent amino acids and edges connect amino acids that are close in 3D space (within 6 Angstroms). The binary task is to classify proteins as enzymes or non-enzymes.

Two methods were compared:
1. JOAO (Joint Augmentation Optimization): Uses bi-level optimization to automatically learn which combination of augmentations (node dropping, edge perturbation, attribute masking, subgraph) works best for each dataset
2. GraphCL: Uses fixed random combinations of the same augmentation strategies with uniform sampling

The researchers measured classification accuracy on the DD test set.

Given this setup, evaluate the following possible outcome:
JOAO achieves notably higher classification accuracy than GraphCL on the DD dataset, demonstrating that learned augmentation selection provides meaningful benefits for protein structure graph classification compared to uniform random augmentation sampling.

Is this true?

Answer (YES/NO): NO